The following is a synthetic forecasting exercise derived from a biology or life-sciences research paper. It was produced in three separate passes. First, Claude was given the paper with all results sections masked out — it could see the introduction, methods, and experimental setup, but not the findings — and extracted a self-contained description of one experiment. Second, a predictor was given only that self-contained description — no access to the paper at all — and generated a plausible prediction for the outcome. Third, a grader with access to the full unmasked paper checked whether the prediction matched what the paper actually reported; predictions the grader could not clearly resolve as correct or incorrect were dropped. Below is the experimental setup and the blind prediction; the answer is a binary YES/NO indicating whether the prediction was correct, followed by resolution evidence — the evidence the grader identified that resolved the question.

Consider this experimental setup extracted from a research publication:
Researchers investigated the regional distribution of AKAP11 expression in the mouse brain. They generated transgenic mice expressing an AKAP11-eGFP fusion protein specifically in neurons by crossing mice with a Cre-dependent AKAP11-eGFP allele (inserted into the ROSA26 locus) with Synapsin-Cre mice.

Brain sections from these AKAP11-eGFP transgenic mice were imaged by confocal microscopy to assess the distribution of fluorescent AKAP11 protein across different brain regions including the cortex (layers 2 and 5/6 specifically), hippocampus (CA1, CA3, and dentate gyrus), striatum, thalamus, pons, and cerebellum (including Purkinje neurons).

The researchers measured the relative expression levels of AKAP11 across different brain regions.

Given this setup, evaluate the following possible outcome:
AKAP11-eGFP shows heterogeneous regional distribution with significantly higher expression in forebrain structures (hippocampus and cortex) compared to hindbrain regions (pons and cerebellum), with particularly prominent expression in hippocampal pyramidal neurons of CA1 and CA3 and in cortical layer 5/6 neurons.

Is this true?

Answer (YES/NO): NO